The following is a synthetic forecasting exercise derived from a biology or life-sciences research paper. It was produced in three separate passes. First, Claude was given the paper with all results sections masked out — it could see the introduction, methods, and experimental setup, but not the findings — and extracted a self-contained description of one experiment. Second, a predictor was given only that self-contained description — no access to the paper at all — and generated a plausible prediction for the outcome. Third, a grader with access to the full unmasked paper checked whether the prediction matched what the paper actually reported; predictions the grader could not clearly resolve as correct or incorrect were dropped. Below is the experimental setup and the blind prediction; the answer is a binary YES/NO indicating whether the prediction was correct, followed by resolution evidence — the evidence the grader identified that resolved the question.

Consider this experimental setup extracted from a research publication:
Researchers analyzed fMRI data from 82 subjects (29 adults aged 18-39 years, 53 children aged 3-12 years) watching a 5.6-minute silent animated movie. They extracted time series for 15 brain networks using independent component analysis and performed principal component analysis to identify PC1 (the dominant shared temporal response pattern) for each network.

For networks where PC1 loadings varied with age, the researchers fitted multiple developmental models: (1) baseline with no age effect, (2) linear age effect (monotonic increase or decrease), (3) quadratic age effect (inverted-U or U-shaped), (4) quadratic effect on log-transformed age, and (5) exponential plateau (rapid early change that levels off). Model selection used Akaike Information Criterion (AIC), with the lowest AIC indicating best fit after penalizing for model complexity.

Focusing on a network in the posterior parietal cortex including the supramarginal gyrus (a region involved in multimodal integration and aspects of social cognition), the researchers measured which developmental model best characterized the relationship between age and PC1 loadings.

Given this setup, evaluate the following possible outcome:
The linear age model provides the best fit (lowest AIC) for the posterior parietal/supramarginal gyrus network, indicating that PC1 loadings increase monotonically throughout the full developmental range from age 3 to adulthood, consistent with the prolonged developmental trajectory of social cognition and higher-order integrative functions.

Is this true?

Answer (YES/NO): NO